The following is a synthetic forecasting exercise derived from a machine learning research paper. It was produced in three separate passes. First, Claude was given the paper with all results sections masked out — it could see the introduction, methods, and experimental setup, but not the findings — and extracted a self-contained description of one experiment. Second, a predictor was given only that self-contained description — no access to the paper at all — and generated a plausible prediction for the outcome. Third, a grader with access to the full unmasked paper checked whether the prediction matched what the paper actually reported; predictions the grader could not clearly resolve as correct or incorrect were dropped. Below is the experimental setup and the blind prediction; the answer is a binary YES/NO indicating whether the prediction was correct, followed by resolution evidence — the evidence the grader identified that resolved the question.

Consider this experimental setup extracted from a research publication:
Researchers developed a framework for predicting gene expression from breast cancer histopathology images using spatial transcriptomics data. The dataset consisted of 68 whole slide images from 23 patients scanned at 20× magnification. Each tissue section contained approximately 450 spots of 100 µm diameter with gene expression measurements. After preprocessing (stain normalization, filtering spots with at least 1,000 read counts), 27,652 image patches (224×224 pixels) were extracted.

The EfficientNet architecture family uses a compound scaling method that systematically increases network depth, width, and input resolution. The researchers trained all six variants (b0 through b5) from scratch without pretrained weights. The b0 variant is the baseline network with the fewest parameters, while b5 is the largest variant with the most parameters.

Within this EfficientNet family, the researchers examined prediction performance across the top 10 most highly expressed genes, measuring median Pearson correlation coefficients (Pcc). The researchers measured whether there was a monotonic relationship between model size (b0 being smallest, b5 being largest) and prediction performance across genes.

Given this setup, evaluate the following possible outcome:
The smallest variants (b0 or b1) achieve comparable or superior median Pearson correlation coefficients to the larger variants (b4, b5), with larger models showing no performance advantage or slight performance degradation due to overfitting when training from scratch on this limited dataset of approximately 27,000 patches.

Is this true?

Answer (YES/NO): NO